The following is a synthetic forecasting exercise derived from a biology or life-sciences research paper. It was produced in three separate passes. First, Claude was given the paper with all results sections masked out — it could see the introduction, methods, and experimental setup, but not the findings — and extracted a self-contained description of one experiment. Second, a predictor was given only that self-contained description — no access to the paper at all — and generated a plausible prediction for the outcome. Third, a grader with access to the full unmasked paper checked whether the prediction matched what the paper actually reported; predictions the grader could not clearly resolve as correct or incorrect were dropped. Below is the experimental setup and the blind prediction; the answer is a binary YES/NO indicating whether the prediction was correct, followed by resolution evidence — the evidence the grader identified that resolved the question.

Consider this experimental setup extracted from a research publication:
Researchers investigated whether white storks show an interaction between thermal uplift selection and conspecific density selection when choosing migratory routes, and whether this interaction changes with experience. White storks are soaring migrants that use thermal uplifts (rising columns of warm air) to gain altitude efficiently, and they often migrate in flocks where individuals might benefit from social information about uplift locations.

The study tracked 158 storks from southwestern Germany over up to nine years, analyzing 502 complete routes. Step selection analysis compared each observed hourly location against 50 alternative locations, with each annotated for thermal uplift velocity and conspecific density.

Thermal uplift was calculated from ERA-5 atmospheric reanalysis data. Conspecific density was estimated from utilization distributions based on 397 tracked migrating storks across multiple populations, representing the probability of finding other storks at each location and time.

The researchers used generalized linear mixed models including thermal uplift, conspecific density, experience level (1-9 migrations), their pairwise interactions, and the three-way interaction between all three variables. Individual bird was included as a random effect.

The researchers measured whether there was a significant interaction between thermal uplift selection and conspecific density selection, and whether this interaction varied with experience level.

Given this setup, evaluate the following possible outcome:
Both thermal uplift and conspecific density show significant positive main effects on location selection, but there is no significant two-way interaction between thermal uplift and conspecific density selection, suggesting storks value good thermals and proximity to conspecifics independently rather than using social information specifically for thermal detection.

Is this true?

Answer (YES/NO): YES